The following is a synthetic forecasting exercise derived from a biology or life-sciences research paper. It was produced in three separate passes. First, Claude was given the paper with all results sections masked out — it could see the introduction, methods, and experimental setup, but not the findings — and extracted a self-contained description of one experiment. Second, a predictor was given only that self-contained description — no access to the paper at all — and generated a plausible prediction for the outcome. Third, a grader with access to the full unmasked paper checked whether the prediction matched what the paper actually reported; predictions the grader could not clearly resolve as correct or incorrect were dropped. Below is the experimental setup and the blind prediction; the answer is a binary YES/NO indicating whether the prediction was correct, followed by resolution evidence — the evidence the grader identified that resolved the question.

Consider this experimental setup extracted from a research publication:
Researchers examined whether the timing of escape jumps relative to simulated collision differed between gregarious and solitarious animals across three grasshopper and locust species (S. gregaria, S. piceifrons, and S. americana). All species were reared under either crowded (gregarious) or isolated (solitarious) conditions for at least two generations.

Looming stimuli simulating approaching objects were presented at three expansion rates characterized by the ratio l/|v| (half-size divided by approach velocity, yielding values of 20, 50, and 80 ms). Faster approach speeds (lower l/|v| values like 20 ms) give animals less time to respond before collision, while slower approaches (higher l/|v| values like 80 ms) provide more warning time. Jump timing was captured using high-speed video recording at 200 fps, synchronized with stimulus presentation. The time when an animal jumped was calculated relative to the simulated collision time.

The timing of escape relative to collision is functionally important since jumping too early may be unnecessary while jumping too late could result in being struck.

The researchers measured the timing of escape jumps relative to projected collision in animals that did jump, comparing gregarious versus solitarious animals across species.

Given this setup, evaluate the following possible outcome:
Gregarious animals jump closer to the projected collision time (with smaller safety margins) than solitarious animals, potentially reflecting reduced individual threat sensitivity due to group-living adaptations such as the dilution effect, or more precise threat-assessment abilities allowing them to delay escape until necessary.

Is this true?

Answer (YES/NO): NO